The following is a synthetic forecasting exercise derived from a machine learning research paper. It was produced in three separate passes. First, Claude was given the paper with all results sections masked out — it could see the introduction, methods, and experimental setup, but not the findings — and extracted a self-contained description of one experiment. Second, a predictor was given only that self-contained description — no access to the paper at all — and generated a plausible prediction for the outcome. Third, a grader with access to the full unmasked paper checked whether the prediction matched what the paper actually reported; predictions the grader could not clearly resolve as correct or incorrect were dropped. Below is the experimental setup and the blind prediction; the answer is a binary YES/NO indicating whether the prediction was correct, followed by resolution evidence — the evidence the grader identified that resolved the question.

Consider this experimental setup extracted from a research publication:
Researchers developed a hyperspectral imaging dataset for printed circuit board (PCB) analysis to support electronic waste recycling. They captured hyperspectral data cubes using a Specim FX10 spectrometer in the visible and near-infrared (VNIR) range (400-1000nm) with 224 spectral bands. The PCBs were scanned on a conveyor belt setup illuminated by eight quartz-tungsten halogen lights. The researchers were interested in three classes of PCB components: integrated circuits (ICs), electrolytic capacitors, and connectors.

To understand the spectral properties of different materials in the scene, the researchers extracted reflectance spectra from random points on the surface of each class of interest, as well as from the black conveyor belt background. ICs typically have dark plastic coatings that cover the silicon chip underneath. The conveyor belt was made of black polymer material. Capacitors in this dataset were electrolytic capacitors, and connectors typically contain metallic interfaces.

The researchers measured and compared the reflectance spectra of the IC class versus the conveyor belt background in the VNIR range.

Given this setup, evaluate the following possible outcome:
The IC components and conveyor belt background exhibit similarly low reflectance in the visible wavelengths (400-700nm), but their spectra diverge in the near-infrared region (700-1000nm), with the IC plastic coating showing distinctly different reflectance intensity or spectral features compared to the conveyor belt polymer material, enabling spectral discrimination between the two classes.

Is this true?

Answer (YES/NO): NO